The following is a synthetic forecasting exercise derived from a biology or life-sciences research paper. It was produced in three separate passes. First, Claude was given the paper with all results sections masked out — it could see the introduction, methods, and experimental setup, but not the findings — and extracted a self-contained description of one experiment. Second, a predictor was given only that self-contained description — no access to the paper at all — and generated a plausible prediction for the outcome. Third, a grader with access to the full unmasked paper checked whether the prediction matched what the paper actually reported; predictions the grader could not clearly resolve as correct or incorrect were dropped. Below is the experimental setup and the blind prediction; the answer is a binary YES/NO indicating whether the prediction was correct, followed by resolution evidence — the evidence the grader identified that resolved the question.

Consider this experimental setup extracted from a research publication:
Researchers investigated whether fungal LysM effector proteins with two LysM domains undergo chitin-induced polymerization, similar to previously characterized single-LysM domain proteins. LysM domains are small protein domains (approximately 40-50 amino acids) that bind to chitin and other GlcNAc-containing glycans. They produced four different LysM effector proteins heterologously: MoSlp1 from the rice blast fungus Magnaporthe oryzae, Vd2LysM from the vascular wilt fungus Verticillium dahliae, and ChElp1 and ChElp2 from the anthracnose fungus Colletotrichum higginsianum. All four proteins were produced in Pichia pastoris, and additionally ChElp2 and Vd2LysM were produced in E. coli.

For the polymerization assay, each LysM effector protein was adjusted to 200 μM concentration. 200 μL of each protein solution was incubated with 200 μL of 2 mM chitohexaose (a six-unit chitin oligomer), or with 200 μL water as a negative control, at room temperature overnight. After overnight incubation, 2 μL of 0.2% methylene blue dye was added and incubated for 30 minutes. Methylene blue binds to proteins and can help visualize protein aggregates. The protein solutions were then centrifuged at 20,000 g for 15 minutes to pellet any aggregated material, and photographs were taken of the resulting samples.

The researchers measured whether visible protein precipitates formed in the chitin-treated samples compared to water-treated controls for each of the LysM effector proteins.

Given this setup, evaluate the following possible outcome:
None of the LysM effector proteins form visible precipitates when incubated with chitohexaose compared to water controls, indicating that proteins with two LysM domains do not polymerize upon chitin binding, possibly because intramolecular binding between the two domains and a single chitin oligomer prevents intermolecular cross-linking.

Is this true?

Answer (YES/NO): NO